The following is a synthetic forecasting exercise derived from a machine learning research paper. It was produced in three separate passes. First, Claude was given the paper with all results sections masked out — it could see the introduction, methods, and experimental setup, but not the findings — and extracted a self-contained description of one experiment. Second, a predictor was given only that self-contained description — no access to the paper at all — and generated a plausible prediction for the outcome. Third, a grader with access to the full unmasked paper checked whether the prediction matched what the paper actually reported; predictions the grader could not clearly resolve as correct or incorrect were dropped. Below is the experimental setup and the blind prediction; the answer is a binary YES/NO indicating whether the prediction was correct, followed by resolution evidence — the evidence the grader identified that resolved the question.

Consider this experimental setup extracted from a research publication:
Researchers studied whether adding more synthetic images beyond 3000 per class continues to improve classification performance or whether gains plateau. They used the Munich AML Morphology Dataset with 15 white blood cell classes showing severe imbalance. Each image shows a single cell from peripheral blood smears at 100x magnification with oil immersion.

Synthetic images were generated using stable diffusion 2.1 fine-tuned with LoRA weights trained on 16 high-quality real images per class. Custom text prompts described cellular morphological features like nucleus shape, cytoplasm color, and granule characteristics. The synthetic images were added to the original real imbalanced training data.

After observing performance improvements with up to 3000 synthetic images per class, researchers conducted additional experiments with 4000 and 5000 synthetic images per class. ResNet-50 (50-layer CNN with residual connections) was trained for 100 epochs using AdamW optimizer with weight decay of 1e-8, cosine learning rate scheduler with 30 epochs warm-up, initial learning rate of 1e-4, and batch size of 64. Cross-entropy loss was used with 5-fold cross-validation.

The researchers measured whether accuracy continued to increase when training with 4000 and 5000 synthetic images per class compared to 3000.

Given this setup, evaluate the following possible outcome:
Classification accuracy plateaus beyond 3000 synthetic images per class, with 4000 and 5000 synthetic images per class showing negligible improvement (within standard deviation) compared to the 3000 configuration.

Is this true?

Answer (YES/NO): NO